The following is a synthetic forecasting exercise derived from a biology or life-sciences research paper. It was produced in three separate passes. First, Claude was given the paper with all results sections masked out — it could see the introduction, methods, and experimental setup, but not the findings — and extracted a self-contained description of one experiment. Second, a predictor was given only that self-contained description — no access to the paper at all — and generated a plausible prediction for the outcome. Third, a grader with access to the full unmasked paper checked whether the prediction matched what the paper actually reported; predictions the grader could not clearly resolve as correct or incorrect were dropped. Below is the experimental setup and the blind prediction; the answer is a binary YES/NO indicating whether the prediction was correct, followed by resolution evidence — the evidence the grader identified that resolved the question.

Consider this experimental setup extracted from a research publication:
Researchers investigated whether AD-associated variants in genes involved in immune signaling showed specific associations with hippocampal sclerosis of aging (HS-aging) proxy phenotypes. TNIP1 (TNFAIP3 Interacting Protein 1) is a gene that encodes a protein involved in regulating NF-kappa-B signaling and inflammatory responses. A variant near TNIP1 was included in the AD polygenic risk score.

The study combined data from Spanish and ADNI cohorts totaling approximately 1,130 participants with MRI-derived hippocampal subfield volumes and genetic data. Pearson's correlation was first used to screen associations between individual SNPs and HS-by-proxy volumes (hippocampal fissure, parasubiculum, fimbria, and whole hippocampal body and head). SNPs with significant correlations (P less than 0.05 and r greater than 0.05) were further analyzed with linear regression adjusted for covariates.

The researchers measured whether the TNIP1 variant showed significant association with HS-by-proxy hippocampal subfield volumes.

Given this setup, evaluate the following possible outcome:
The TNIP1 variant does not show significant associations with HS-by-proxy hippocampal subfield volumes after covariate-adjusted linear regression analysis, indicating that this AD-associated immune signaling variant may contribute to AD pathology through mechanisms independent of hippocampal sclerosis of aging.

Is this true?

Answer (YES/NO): NO